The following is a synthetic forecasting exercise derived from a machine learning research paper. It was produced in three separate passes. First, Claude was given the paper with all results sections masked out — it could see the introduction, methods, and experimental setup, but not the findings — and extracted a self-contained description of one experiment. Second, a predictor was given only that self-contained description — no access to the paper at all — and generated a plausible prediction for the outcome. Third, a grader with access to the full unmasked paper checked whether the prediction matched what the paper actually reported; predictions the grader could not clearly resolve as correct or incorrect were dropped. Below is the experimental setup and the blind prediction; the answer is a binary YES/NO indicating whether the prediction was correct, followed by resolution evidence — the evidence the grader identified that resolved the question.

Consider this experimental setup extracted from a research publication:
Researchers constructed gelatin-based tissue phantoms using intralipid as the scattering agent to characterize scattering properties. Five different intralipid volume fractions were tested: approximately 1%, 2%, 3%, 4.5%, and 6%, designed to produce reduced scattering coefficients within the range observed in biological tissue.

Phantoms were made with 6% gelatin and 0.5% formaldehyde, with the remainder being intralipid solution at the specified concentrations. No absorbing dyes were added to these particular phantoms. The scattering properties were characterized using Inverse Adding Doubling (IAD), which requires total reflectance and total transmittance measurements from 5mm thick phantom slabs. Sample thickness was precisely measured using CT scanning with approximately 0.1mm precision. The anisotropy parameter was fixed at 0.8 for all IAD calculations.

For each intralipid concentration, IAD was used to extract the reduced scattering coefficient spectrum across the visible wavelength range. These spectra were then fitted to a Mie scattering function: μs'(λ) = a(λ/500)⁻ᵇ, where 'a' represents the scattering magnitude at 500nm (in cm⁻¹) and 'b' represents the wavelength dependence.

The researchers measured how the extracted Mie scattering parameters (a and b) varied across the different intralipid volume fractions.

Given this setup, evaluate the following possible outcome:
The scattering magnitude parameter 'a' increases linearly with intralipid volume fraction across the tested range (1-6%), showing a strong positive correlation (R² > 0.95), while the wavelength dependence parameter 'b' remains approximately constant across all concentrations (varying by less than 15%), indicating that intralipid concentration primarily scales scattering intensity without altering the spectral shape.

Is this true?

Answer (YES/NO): YES